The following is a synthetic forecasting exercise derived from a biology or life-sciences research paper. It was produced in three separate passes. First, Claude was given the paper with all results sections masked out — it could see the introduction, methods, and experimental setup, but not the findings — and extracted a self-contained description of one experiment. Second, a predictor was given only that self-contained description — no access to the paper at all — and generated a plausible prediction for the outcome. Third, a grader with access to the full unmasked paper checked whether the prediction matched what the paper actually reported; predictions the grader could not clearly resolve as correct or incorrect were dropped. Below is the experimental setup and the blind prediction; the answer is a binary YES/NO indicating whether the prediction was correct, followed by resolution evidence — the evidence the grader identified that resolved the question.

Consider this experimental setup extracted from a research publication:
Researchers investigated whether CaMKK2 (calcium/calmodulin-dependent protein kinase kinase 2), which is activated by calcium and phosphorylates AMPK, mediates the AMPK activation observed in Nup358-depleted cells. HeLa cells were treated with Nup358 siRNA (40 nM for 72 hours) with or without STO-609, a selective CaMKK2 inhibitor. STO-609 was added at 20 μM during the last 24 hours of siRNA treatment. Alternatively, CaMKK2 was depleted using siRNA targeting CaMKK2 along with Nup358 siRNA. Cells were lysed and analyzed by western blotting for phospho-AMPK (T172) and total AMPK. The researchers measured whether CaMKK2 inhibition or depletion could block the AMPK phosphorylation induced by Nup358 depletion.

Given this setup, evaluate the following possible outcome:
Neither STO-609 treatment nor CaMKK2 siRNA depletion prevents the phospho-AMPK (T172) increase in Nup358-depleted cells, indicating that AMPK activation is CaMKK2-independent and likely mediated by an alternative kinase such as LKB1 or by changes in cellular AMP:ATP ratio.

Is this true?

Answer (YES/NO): NO